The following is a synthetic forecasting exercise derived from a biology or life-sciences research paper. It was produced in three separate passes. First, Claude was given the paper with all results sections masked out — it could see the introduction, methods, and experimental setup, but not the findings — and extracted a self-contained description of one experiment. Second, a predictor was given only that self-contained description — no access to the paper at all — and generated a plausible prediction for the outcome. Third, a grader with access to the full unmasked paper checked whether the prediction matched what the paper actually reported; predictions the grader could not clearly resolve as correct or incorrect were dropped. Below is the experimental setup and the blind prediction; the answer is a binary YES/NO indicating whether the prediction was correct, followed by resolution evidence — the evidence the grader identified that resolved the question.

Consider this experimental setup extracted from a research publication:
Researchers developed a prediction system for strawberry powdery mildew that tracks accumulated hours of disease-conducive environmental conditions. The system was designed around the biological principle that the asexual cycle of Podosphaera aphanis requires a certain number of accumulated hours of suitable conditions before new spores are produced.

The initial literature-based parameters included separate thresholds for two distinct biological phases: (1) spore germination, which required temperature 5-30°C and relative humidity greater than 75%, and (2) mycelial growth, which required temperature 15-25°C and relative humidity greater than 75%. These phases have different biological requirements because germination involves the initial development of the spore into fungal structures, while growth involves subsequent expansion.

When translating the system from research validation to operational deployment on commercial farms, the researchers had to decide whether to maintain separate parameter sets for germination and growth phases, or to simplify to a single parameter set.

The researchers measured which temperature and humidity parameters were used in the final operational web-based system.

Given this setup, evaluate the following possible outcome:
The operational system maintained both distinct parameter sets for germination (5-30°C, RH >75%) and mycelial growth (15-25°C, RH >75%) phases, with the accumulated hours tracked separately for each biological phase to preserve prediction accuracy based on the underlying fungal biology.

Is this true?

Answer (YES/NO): NO